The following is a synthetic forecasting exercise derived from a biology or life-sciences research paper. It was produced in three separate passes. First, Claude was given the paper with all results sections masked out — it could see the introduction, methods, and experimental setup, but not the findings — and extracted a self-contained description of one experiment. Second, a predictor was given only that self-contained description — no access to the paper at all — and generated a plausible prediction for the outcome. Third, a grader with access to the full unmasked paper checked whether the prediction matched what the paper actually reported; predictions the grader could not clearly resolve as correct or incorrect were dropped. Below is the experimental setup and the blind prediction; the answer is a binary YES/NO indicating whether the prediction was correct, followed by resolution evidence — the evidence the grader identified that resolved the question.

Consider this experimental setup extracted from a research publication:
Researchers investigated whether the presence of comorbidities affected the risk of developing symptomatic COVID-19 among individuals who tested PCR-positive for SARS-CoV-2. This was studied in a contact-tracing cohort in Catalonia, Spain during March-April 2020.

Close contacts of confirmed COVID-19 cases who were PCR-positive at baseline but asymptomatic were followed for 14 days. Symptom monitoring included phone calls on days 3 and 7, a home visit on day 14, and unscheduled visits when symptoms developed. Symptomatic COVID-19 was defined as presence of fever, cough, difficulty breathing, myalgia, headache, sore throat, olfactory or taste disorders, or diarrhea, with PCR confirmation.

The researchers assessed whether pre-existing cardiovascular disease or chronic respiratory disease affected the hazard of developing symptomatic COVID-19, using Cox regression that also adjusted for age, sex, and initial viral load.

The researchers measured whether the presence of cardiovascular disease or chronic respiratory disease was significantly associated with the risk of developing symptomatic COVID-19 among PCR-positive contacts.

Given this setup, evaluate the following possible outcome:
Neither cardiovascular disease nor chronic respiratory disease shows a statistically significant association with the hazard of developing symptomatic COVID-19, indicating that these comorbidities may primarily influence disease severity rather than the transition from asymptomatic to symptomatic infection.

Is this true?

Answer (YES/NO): YES